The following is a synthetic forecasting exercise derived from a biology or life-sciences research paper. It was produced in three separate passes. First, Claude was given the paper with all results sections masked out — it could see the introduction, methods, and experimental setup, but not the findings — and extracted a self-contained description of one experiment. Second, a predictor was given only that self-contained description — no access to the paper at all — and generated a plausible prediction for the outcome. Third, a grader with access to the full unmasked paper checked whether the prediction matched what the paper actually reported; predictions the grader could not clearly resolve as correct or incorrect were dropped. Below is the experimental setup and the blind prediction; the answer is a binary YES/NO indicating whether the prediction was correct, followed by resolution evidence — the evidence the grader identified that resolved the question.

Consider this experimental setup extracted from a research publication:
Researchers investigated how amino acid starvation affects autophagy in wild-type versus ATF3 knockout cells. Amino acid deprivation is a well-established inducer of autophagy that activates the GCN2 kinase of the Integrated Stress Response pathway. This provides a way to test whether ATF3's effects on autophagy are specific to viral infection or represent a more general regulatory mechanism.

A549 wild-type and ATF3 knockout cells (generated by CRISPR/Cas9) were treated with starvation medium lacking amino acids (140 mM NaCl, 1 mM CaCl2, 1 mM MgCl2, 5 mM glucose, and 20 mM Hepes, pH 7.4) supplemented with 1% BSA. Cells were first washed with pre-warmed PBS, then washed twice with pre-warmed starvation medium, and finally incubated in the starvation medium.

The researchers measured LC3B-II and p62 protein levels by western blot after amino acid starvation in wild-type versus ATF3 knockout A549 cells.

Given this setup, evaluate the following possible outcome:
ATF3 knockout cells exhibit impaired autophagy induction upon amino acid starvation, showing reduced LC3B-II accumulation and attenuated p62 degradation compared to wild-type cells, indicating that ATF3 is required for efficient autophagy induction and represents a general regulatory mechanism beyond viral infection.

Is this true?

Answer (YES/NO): NO